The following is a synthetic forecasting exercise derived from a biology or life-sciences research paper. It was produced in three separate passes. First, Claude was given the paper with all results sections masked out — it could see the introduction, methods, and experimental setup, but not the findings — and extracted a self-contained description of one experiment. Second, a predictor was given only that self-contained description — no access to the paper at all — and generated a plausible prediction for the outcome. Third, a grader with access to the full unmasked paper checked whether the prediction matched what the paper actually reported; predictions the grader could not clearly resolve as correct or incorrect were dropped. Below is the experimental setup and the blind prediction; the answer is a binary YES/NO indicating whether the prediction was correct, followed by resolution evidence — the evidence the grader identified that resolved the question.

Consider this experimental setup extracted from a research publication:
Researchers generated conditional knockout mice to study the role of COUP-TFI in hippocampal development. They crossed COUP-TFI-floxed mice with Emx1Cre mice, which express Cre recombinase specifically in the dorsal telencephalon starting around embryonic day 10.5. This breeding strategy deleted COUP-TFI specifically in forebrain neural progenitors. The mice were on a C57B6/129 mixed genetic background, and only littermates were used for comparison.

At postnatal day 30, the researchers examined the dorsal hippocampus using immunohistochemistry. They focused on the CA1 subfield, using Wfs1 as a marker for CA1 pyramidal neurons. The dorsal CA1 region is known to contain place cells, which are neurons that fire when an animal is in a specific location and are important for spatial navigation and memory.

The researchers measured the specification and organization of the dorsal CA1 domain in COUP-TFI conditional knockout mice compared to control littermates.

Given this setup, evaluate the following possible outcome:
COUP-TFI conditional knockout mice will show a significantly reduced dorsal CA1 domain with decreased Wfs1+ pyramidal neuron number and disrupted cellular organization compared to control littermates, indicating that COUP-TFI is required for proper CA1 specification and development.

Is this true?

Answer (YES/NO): YES